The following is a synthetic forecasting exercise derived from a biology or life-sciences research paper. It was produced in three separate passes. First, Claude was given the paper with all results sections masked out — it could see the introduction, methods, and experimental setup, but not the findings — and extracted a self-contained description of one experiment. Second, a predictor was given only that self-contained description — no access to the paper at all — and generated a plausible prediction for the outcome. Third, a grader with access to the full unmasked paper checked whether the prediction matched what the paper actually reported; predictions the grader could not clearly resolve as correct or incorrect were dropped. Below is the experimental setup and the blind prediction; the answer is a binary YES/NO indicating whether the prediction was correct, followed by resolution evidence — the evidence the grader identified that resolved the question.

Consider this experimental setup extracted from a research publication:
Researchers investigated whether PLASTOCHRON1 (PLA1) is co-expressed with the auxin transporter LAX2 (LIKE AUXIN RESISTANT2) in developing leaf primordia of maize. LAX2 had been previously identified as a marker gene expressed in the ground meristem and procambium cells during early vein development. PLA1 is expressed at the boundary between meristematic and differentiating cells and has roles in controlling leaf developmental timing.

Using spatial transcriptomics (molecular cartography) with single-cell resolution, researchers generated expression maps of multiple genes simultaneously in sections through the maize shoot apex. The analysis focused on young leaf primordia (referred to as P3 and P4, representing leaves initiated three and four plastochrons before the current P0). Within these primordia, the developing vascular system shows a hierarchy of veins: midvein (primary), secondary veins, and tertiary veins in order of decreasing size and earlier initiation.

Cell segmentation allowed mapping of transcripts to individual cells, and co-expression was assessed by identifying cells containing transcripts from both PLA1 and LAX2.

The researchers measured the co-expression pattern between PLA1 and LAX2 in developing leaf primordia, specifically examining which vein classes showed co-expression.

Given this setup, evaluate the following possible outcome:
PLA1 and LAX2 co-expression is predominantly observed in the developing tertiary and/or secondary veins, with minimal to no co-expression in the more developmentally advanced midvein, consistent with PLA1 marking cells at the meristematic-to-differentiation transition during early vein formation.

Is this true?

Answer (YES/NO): YES